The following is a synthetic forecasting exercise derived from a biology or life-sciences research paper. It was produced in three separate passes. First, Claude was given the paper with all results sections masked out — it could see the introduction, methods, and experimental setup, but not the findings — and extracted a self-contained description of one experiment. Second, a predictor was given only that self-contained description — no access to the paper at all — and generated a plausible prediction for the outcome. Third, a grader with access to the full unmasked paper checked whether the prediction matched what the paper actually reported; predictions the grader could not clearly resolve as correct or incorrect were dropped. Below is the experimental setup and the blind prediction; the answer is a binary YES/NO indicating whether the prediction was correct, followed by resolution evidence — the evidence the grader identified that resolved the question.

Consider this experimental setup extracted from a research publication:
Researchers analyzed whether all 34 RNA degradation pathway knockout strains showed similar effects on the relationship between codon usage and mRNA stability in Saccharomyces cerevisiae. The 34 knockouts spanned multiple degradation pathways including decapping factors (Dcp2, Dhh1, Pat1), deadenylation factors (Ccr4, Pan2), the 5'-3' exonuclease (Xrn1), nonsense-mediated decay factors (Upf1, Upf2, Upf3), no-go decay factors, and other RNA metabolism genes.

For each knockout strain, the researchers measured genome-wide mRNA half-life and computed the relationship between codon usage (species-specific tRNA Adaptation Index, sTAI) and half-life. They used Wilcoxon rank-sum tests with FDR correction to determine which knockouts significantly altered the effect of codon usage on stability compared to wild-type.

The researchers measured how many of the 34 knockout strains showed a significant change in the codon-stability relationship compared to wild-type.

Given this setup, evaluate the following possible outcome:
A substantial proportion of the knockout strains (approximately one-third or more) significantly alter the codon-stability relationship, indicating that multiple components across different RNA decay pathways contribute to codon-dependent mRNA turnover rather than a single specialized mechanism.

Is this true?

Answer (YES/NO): NO